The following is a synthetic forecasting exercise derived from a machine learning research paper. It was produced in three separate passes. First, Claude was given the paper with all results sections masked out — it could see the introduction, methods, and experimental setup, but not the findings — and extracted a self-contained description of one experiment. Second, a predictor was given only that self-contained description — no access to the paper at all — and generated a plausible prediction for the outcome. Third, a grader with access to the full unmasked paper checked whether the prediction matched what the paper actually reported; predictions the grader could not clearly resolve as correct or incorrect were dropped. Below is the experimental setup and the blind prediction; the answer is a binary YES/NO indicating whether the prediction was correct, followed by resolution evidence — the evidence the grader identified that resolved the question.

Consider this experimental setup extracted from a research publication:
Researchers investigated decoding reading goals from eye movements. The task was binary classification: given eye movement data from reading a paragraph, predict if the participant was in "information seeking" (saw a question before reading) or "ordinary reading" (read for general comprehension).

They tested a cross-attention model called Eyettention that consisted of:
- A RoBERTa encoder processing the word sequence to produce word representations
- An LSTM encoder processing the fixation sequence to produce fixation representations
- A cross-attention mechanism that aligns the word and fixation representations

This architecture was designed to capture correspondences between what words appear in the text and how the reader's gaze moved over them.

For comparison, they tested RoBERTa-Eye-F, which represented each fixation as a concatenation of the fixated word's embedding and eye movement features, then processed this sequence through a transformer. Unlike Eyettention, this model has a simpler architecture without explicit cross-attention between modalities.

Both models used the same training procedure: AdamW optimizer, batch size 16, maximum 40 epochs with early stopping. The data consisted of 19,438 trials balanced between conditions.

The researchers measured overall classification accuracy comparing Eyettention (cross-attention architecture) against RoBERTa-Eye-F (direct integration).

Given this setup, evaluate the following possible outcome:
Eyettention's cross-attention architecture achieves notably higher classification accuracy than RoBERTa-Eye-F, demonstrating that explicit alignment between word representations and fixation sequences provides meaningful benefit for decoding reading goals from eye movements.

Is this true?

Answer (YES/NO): NO